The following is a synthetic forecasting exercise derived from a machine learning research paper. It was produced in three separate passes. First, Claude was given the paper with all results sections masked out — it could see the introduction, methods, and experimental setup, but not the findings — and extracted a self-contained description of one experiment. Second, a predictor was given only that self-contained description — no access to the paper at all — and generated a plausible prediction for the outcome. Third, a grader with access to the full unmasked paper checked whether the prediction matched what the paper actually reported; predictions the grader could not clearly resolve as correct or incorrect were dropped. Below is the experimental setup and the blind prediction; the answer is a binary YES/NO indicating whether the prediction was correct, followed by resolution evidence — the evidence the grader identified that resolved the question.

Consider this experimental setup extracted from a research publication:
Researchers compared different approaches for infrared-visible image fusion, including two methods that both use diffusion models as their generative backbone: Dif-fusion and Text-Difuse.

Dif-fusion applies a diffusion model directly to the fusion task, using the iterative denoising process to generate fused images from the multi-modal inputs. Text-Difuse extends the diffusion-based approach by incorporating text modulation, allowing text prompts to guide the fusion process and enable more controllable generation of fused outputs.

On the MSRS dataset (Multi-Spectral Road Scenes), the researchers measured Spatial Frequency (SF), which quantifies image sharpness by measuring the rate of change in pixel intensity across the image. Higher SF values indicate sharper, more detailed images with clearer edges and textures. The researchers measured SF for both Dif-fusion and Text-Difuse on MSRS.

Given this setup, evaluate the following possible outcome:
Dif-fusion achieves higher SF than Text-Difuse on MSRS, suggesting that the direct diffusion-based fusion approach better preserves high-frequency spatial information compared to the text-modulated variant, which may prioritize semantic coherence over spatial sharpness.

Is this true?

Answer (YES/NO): NO